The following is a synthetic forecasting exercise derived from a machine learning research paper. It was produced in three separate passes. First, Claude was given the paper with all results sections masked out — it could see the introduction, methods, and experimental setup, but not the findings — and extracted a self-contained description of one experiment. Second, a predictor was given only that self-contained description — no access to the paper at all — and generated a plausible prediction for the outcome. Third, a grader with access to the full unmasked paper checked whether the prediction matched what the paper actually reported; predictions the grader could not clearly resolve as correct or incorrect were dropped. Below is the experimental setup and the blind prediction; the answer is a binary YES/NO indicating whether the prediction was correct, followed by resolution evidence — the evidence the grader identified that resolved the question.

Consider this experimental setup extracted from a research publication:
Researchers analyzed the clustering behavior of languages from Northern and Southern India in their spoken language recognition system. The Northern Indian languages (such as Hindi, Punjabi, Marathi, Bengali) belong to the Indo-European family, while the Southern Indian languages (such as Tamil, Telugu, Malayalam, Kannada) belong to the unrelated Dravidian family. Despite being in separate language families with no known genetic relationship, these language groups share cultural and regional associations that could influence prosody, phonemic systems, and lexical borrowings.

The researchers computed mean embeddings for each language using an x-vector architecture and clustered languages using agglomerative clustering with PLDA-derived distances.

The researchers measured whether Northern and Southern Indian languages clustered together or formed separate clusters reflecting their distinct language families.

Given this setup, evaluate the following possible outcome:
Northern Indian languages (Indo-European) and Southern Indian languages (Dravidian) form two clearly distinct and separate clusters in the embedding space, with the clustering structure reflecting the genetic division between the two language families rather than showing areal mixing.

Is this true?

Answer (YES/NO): YES